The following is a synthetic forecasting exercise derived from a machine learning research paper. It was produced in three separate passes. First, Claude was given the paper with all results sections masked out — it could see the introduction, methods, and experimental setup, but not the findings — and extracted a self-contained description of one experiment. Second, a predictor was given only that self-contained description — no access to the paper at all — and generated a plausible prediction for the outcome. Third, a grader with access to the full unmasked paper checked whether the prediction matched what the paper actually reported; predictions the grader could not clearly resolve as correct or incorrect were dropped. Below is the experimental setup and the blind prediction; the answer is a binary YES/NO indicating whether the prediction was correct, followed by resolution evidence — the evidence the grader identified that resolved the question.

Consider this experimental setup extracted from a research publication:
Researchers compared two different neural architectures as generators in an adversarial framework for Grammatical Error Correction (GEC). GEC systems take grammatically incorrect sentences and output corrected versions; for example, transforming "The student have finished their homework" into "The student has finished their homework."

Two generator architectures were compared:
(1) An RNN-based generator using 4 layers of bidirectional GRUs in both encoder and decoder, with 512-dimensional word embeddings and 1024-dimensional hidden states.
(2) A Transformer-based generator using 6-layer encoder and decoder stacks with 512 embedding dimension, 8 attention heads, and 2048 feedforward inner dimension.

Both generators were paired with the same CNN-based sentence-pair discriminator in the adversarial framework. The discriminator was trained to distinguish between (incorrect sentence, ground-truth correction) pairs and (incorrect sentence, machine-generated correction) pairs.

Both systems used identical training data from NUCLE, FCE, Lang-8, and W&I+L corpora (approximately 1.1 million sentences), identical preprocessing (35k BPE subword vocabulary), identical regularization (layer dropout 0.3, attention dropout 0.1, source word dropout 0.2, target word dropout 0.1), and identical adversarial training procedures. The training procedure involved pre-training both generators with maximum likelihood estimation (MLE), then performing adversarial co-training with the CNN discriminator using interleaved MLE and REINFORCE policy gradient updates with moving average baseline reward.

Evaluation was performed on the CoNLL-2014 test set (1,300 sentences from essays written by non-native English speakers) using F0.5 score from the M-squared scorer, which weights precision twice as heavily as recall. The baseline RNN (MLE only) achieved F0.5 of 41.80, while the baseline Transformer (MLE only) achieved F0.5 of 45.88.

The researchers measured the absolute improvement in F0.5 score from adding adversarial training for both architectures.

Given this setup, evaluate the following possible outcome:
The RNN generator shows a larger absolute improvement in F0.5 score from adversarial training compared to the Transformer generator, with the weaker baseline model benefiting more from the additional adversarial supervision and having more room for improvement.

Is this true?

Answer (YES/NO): YES